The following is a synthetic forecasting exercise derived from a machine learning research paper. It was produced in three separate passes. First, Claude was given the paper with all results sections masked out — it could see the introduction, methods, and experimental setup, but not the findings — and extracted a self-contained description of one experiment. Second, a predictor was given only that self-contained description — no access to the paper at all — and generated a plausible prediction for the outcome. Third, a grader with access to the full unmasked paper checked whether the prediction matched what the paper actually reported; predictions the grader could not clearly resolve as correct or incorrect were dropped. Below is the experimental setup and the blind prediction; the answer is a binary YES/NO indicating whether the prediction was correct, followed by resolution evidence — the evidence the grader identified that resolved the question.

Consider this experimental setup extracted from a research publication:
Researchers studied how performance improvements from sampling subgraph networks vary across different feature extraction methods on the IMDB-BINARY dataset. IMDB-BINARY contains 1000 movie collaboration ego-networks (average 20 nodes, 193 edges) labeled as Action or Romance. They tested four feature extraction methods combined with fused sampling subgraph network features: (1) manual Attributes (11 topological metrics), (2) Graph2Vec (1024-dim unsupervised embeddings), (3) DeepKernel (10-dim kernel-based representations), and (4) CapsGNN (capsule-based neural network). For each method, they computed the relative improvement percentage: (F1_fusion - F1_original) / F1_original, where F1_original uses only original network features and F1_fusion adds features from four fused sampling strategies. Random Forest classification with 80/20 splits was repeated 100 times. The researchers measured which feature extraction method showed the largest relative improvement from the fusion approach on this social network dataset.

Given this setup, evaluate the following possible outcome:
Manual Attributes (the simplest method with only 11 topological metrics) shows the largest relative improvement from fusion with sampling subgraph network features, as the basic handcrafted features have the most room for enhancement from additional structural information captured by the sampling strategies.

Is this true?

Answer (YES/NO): NO